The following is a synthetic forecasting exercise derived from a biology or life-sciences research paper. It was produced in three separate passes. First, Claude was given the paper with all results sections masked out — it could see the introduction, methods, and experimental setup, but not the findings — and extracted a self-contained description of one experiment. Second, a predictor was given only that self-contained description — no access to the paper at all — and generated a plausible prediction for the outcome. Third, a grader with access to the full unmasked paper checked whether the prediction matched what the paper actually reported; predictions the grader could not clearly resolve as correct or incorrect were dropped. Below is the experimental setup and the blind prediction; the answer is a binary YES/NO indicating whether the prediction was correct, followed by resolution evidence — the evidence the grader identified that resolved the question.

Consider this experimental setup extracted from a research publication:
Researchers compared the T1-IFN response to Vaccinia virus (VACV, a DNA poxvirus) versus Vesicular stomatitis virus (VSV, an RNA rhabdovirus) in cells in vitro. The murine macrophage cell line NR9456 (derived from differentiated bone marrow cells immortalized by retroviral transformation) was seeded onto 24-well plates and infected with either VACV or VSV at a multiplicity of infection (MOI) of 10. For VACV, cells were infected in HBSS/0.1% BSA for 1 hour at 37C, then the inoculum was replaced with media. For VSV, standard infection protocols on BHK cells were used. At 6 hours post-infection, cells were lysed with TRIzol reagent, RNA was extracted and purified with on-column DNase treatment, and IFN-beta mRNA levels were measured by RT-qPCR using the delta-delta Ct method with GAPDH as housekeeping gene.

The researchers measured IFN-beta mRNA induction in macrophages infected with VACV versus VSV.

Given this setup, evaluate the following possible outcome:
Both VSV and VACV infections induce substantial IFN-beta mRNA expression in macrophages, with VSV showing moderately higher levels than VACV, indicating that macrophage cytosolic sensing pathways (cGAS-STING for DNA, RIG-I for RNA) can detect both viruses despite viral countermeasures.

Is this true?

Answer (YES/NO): NO